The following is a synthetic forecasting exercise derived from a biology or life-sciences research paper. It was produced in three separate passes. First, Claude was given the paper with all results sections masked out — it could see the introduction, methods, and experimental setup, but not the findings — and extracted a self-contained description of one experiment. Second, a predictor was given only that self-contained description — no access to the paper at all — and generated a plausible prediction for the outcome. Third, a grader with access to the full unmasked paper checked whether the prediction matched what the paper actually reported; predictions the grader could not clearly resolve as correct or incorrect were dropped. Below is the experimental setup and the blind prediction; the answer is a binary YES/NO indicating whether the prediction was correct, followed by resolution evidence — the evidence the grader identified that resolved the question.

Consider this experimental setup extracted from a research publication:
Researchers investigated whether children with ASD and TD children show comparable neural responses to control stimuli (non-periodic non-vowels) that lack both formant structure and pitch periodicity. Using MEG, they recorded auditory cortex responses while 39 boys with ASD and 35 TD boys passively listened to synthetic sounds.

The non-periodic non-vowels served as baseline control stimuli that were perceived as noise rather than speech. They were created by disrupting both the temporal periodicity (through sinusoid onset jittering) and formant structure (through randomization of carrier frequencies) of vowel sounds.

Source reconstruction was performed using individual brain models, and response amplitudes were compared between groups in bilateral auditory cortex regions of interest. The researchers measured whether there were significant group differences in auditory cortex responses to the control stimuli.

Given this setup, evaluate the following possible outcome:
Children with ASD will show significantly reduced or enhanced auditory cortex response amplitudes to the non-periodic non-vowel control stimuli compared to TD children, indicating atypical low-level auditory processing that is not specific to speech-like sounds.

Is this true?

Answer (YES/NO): NO